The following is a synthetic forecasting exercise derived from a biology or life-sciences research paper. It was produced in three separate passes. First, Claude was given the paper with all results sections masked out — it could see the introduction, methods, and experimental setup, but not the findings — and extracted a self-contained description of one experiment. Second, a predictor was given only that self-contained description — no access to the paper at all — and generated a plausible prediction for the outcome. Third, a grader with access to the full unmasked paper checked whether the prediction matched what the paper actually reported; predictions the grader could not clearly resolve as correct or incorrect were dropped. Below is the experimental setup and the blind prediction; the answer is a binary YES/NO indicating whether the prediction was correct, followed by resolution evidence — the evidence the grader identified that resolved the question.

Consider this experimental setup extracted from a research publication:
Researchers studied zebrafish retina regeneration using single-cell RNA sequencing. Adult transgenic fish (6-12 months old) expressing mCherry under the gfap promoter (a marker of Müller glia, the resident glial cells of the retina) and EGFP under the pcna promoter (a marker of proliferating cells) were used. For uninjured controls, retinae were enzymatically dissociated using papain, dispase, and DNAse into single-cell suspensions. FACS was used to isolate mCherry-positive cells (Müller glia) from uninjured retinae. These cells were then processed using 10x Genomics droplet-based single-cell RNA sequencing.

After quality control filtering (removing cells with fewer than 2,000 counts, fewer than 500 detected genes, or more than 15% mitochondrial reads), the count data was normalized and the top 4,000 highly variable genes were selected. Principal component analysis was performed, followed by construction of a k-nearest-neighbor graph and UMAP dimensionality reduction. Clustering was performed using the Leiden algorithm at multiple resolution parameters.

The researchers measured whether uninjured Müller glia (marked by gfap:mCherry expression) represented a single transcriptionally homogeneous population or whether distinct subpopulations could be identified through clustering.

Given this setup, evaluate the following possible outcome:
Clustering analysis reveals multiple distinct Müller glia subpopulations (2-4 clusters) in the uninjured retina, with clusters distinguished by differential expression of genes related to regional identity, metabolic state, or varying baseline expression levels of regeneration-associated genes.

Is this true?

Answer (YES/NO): YES